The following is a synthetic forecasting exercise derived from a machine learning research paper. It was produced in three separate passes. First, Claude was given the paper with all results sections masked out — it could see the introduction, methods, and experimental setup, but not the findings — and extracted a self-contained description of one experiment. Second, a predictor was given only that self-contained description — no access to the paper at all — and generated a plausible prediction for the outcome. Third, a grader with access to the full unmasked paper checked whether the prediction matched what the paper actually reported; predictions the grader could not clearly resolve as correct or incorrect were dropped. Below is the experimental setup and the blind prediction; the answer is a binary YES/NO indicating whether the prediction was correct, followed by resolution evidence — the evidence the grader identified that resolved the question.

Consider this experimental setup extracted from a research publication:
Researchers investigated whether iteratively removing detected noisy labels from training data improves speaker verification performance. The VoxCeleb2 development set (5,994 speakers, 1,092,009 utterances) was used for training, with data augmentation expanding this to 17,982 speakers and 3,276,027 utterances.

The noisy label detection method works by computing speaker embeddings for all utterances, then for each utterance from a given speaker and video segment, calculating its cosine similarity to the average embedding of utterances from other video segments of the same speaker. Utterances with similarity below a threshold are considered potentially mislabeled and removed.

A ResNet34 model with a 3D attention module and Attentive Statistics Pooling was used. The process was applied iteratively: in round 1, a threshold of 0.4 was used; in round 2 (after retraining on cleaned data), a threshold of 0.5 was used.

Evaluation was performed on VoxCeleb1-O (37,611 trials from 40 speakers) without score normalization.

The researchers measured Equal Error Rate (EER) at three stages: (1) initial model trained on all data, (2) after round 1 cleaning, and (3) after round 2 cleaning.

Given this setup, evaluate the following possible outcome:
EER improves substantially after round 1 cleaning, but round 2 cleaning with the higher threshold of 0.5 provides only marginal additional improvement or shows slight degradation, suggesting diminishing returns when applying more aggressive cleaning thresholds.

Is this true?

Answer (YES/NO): YES